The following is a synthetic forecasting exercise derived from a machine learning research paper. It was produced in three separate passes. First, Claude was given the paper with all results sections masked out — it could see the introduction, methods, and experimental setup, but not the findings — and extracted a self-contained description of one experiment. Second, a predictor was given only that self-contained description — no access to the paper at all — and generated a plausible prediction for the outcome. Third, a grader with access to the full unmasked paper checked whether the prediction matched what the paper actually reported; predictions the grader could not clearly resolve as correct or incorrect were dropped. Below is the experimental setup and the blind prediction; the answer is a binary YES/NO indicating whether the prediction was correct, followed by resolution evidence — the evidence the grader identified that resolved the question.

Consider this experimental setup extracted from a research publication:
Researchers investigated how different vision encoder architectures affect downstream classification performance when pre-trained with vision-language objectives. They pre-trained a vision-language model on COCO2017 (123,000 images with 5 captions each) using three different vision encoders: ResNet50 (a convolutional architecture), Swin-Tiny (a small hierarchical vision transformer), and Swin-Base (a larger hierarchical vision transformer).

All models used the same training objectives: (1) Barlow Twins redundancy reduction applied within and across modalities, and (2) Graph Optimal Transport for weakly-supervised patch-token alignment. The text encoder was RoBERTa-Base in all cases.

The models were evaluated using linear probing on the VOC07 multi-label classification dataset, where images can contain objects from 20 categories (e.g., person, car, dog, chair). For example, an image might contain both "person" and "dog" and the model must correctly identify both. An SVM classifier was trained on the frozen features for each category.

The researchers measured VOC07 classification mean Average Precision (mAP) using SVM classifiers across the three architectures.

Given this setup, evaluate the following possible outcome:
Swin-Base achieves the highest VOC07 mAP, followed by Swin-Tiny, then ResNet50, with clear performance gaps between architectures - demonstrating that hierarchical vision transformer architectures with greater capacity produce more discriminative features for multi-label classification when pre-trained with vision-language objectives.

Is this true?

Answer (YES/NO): NO